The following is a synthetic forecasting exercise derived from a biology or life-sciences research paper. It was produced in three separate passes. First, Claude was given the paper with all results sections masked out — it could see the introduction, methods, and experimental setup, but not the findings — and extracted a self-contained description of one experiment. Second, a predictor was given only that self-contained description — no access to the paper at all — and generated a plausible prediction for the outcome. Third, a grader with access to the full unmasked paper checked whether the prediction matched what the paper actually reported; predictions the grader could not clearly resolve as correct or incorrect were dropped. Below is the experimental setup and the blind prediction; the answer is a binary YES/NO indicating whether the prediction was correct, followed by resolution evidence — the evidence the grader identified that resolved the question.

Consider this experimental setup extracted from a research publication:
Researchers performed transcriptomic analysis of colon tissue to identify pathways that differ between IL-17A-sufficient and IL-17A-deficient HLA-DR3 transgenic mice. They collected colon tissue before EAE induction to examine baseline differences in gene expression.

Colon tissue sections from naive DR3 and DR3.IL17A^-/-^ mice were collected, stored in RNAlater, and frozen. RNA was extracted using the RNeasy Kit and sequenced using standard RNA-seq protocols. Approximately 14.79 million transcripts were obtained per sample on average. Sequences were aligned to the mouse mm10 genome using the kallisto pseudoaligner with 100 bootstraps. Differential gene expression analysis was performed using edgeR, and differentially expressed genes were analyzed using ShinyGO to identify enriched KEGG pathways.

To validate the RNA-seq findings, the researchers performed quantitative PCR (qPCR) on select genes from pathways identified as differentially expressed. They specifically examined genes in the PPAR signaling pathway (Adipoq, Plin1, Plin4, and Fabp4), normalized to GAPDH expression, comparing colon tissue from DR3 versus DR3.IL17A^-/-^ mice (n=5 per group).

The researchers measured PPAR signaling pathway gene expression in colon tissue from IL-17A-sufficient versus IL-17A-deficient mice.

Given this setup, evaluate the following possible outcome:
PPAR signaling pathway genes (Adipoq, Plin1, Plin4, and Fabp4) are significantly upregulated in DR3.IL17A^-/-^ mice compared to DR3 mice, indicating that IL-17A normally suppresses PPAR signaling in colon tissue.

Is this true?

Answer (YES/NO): YES